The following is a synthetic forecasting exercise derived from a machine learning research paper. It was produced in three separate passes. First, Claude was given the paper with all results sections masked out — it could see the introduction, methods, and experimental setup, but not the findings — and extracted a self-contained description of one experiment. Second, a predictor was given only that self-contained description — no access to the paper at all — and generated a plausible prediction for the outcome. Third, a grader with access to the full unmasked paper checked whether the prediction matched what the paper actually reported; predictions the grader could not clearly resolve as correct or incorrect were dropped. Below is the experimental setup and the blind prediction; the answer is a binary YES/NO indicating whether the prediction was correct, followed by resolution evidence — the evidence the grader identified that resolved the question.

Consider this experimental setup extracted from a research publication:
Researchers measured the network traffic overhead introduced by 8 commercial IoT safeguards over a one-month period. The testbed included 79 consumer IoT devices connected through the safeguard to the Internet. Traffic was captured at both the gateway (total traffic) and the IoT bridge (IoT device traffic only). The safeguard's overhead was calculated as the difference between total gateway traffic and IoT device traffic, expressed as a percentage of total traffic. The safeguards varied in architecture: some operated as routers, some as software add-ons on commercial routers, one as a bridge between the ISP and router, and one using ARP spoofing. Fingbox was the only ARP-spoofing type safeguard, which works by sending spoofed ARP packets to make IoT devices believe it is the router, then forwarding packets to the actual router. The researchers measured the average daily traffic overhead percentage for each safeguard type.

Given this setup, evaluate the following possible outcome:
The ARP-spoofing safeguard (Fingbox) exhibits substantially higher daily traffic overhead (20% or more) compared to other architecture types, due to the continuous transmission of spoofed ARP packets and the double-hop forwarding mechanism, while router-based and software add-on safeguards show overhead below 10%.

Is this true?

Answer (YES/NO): NO